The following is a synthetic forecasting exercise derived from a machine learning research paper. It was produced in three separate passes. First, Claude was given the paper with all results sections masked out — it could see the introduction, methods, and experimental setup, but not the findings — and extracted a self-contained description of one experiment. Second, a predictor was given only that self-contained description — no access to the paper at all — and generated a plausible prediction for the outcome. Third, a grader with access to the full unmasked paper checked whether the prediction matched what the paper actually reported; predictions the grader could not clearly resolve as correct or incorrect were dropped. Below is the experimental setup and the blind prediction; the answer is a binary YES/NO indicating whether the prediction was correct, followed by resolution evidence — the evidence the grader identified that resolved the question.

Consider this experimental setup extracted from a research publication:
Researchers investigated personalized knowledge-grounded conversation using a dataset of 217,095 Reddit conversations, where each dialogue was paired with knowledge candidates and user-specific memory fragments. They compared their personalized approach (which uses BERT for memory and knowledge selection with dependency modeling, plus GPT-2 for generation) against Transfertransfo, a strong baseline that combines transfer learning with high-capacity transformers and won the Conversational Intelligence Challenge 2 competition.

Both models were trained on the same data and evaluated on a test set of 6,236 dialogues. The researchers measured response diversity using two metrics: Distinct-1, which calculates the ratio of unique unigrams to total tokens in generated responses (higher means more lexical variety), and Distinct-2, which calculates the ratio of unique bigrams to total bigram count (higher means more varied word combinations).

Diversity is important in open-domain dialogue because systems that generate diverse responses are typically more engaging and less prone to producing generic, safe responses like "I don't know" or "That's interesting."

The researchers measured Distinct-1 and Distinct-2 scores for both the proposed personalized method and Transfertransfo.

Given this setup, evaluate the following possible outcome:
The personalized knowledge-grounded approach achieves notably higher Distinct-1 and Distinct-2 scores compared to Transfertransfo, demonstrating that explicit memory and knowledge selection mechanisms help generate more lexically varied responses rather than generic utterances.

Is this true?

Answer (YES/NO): NO